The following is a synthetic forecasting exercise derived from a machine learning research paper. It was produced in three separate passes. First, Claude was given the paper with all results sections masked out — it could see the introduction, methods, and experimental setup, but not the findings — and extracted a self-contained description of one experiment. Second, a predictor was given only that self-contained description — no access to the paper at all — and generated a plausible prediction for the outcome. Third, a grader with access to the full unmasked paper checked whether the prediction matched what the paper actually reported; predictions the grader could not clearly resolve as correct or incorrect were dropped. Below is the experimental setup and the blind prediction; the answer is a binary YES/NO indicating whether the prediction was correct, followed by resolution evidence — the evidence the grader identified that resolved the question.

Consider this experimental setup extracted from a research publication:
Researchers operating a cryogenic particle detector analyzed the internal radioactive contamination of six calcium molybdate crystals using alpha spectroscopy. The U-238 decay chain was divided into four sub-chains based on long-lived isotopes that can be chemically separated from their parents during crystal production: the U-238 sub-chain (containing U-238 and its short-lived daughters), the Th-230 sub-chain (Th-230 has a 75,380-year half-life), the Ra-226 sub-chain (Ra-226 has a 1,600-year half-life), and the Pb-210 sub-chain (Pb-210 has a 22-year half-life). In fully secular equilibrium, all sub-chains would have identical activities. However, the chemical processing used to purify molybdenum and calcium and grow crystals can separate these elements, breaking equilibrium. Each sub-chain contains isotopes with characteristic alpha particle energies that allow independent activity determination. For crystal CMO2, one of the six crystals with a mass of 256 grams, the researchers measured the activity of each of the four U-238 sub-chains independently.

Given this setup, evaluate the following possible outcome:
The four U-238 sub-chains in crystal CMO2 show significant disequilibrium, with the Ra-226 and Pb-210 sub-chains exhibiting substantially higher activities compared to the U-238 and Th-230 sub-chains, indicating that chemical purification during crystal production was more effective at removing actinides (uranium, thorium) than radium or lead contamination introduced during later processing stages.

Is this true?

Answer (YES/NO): YES